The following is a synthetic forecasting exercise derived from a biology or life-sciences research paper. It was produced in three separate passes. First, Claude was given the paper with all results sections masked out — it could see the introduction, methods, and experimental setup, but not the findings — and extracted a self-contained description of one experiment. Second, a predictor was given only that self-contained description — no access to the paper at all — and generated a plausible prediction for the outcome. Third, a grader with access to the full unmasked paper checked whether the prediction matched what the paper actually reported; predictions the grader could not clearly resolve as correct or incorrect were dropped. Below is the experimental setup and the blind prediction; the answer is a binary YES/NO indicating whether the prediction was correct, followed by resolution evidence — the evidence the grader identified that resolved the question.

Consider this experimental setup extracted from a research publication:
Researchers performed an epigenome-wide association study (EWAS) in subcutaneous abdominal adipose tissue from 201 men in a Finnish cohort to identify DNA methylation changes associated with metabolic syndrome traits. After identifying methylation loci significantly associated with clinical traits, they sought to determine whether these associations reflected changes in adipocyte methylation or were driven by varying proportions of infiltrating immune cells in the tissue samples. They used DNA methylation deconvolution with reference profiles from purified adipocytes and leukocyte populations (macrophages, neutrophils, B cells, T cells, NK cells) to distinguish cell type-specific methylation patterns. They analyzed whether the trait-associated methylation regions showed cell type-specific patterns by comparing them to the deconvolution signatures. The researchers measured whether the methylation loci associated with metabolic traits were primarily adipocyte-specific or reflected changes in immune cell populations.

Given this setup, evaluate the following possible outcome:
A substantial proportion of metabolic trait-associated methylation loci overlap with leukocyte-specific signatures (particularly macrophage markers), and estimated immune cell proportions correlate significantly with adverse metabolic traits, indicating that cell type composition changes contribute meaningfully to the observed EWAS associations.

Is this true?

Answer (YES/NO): NO